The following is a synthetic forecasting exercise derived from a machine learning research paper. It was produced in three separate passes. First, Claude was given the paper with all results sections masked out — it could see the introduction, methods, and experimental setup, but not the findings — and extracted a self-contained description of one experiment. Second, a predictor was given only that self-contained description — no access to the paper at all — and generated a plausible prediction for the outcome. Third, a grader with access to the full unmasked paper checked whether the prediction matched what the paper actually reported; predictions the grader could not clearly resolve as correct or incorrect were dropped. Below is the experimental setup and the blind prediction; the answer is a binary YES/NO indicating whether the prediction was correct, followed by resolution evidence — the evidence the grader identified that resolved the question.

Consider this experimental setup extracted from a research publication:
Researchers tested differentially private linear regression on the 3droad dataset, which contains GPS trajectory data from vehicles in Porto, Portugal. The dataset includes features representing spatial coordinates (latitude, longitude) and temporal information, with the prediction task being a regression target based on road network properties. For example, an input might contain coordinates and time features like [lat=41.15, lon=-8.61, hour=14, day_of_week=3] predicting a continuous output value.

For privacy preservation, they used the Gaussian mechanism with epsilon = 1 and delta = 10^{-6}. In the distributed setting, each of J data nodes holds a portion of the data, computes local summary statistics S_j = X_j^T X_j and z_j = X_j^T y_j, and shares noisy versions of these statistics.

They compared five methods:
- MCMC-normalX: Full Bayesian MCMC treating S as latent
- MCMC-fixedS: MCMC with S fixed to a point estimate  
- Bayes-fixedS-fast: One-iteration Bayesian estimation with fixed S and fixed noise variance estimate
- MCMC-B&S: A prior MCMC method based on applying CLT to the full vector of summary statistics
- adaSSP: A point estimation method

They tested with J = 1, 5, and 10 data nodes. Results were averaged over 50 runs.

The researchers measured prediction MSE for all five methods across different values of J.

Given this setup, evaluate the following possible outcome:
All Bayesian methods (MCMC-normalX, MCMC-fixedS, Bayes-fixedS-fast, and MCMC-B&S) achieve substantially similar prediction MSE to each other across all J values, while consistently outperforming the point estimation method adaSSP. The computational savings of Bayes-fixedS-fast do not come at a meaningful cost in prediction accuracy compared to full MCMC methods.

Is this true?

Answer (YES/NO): NO